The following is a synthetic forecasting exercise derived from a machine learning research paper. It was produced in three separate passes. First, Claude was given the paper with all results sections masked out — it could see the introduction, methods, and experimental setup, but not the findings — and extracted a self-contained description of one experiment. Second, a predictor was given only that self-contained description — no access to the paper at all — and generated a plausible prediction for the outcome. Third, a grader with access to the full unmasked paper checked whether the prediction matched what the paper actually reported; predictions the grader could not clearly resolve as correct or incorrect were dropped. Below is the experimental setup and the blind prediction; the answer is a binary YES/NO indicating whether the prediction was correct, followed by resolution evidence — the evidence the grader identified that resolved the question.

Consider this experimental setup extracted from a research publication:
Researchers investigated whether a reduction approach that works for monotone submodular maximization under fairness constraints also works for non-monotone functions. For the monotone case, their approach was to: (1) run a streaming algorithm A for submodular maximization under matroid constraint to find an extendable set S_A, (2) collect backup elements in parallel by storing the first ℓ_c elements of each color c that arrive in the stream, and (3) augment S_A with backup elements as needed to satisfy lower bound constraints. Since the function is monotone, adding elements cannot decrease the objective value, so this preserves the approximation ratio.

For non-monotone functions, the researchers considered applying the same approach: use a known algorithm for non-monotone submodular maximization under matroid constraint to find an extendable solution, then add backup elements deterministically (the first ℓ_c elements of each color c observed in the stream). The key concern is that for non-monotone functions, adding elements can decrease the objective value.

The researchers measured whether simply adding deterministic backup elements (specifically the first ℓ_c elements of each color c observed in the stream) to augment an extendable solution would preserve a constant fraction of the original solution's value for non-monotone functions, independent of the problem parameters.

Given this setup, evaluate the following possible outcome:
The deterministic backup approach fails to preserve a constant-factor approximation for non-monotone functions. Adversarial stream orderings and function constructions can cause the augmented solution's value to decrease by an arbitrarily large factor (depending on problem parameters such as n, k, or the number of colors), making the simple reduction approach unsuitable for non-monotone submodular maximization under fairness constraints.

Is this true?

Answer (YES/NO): YES